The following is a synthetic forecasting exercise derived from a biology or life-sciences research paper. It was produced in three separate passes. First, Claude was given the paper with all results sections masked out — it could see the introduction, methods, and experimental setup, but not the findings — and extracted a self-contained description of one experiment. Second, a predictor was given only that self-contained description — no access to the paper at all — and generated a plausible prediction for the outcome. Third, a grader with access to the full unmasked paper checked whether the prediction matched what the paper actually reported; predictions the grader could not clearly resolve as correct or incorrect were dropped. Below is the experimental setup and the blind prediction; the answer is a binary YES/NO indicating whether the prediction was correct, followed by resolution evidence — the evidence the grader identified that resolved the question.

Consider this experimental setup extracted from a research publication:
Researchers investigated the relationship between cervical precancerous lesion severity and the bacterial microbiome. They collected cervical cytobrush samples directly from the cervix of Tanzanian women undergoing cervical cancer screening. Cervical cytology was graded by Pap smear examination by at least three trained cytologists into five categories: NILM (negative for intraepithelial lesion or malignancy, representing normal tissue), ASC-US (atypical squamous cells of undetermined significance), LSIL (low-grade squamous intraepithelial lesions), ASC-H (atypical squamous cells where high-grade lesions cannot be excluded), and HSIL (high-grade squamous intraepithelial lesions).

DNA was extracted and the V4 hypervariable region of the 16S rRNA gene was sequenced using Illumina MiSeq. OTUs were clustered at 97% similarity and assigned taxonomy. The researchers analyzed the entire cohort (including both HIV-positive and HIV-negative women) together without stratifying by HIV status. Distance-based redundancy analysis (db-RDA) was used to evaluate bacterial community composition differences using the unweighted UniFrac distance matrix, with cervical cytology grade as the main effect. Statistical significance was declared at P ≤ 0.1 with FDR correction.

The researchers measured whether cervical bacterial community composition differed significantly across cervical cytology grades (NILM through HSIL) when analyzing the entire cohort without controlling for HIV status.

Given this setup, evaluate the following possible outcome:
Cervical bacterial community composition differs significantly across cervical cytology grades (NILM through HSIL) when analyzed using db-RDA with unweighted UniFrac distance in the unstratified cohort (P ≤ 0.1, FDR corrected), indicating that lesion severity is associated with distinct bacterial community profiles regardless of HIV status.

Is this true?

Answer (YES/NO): NO